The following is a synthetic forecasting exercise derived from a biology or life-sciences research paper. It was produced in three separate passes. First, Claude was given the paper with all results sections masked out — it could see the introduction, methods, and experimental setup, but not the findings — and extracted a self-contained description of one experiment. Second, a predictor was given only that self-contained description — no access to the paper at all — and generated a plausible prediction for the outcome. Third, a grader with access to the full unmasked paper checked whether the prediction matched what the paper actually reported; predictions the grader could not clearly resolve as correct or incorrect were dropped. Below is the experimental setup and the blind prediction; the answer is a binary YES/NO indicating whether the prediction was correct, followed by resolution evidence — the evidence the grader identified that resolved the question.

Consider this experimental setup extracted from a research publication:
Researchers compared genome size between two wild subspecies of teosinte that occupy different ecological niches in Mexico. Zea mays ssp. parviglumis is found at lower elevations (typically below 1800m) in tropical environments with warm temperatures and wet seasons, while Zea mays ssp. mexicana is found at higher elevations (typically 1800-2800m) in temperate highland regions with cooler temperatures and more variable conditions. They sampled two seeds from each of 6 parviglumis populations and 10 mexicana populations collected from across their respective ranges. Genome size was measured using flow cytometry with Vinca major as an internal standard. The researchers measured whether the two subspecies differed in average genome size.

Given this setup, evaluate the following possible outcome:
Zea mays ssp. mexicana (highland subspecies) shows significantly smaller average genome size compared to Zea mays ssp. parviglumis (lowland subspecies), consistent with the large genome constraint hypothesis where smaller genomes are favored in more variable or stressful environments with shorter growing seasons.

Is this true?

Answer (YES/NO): YES